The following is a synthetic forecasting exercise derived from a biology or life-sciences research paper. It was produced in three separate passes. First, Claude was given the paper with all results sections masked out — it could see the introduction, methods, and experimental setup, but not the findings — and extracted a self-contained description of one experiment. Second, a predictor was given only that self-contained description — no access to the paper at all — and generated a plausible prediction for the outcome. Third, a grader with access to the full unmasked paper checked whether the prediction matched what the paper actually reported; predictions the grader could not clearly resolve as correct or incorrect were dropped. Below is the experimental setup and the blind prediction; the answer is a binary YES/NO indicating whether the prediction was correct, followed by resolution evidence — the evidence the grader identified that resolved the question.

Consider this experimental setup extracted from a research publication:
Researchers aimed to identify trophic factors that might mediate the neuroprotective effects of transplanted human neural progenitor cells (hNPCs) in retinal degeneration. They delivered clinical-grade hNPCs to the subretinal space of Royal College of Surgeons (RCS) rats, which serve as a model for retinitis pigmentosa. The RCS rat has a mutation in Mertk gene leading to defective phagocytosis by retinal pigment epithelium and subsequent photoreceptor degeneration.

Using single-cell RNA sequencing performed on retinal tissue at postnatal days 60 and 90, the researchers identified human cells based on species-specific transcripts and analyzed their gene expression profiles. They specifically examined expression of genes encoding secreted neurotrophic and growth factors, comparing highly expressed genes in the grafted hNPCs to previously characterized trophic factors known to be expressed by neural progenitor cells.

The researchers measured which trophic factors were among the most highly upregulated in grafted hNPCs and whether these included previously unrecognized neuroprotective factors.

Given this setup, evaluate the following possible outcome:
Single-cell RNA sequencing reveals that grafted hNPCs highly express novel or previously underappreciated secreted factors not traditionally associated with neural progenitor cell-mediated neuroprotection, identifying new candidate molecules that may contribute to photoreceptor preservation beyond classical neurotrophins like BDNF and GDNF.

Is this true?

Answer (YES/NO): YES